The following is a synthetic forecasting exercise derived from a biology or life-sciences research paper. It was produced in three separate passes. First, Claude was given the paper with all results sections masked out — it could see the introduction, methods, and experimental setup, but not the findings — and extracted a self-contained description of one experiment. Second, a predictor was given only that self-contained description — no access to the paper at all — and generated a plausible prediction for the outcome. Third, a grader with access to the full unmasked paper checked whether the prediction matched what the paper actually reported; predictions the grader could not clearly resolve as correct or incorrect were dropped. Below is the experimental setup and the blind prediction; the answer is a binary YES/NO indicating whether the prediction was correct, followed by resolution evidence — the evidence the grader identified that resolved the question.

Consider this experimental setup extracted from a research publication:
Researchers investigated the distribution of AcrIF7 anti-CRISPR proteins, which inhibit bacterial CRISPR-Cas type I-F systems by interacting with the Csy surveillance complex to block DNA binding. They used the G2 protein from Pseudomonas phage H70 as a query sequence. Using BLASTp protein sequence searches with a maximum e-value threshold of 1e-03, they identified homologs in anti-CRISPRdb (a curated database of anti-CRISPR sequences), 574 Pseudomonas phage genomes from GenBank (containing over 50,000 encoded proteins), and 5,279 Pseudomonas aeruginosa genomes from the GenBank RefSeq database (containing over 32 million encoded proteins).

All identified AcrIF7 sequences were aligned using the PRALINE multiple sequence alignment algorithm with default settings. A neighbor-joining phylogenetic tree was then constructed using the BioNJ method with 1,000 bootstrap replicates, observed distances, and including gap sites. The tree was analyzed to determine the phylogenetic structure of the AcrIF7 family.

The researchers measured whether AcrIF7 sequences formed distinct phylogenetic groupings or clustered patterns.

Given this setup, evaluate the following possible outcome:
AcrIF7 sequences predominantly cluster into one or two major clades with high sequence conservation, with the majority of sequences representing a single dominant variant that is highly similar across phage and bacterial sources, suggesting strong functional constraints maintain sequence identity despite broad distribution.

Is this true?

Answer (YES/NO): NO